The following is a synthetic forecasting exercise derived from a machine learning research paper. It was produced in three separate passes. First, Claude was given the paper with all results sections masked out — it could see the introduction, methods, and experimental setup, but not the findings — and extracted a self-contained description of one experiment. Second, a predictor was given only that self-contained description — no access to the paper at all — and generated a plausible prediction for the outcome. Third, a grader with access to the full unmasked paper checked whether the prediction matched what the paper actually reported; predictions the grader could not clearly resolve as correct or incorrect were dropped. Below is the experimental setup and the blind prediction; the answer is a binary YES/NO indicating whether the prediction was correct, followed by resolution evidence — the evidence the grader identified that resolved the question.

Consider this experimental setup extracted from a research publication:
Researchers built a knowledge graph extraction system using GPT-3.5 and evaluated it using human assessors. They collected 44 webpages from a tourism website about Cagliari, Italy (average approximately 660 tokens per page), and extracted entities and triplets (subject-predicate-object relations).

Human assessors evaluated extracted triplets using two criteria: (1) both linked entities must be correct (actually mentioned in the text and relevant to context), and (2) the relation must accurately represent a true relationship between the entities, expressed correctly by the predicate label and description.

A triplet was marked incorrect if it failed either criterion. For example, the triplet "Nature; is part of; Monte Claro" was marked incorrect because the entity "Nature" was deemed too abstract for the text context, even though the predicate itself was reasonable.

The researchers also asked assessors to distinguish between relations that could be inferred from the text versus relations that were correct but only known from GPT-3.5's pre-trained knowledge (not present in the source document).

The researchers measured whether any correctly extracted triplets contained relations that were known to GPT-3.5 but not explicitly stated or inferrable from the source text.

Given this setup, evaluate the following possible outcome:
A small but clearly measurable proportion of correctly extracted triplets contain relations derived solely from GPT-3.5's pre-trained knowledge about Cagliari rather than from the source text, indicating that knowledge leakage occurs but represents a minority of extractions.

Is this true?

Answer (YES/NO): NO